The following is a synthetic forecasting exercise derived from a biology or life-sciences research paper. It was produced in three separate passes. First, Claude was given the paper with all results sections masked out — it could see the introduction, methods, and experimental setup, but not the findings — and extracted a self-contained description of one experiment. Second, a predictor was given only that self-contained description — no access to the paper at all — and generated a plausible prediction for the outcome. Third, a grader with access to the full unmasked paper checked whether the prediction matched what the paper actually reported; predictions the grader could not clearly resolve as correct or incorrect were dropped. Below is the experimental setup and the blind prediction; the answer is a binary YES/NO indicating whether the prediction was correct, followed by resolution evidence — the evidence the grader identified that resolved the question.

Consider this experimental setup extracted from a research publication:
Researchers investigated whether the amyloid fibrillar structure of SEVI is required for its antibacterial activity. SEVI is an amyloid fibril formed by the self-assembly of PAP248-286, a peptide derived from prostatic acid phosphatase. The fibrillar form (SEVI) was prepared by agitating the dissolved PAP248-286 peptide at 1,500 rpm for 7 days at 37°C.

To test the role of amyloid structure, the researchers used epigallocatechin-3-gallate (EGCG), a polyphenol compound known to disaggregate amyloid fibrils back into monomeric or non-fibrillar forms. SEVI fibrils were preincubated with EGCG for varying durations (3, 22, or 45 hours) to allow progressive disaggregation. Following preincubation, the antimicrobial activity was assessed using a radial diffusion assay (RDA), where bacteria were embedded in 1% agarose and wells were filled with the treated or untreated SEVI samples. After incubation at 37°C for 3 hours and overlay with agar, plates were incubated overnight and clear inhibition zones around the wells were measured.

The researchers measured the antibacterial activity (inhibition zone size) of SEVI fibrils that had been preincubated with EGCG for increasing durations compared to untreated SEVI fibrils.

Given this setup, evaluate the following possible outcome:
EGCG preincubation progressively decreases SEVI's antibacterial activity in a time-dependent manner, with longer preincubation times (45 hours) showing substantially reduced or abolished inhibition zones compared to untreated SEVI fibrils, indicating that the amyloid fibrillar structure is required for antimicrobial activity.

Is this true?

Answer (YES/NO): YES